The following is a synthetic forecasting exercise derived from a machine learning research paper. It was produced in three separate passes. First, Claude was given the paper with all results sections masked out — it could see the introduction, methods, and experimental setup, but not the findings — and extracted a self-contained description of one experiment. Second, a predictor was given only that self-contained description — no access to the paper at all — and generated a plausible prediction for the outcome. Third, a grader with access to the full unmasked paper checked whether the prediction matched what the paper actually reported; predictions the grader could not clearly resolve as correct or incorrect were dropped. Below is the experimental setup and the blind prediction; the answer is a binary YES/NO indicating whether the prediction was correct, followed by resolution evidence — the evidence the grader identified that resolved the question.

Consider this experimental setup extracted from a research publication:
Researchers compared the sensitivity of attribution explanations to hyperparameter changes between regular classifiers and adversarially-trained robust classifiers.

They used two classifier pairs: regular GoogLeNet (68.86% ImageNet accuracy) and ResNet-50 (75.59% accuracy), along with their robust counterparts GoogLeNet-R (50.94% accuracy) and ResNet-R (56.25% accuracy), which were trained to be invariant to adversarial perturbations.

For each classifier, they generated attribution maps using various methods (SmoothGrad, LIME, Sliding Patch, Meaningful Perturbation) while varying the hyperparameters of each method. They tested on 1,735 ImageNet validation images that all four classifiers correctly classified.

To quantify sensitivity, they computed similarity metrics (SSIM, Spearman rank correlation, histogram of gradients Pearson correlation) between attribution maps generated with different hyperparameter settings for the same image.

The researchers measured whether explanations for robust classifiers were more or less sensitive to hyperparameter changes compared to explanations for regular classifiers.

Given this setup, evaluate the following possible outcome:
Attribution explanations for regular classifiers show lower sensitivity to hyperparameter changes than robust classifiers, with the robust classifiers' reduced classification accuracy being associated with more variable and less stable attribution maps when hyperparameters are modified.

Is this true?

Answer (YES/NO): NO